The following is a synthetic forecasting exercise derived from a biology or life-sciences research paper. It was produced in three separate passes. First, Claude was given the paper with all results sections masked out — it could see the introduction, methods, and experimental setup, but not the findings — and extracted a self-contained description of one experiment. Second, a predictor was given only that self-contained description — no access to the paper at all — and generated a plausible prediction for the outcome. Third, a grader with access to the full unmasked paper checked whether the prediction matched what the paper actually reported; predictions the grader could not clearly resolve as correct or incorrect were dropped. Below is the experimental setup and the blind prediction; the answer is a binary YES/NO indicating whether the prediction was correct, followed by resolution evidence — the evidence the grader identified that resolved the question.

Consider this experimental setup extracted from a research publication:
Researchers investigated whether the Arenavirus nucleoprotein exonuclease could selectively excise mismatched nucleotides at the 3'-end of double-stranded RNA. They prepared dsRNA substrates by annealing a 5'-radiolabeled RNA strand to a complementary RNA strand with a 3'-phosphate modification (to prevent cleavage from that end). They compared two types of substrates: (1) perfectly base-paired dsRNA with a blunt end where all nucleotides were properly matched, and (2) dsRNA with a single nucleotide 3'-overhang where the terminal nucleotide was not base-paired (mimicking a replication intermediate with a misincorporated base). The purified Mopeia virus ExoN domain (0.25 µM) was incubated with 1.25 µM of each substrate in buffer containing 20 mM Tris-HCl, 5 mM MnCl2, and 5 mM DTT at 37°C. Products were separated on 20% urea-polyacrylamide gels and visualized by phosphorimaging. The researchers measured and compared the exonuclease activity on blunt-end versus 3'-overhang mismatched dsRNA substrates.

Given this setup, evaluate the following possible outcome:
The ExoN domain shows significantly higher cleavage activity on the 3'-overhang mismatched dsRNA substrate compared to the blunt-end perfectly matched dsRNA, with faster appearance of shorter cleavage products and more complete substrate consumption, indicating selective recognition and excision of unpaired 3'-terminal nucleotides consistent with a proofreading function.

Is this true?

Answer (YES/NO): NO